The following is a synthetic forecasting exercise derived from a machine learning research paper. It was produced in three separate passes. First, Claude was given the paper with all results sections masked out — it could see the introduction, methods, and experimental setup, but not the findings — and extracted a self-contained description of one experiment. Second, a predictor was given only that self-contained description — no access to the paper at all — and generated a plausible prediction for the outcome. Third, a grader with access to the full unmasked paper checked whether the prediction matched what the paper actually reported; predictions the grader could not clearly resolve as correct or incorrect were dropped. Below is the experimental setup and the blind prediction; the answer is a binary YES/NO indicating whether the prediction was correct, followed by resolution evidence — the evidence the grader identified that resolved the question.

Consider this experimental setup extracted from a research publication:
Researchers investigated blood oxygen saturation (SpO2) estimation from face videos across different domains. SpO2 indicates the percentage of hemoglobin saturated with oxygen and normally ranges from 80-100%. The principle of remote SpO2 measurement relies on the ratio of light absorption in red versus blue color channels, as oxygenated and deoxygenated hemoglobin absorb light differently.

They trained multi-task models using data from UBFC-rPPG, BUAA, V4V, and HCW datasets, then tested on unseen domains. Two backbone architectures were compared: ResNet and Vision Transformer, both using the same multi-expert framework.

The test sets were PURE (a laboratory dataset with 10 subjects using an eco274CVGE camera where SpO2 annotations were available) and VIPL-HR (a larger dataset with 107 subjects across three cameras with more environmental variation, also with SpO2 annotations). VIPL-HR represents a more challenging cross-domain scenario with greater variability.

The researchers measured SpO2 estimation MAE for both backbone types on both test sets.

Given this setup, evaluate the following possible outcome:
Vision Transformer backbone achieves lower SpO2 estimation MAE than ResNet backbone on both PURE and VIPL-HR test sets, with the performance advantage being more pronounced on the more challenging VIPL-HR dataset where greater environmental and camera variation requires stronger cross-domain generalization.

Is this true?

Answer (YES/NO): YES